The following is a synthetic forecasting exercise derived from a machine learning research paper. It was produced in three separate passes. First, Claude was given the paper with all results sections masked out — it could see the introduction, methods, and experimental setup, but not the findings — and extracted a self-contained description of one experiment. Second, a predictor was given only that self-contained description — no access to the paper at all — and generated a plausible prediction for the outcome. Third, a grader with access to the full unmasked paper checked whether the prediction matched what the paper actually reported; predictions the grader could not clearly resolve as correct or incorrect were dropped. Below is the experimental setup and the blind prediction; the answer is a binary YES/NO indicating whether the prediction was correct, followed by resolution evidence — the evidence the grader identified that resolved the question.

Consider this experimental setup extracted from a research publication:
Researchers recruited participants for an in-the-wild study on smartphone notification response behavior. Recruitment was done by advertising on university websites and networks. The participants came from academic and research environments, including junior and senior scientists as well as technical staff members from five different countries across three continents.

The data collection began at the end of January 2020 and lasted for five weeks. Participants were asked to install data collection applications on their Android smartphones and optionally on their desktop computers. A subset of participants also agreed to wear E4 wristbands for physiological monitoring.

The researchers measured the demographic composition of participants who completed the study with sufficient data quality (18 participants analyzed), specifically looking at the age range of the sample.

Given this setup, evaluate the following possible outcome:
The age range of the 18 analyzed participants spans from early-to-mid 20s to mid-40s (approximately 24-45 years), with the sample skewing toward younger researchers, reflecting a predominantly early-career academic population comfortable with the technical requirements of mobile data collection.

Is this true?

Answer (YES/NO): NO